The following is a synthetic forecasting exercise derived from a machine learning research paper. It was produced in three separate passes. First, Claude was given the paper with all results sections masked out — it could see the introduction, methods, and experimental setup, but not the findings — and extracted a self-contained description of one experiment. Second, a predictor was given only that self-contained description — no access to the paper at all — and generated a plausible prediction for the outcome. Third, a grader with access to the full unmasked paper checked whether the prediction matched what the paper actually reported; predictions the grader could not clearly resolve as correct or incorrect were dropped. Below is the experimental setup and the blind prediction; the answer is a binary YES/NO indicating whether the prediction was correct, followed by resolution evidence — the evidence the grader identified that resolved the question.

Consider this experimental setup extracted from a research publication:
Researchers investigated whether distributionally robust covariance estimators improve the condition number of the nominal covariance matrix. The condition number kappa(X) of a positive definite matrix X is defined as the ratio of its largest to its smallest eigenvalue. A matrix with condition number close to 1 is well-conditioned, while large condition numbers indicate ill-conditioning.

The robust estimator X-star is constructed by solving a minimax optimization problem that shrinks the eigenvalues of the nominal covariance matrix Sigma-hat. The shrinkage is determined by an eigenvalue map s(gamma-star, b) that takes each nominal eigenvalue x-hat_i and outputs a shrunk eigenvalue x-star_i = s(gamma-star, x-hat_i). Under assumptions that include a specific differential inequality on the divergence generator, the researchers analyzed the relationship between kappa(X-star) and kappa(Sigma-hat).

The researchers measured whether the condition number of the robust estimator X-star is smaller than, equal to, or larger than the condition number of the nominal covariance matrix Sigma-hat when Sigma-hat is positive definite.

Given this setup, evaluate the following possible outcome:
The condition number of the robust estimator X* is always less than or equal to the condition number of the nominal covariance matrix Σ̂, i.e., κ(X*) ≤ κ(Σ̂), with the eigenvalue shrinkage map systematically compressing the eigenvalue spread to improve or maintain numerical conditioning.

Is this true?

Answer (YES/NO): YES